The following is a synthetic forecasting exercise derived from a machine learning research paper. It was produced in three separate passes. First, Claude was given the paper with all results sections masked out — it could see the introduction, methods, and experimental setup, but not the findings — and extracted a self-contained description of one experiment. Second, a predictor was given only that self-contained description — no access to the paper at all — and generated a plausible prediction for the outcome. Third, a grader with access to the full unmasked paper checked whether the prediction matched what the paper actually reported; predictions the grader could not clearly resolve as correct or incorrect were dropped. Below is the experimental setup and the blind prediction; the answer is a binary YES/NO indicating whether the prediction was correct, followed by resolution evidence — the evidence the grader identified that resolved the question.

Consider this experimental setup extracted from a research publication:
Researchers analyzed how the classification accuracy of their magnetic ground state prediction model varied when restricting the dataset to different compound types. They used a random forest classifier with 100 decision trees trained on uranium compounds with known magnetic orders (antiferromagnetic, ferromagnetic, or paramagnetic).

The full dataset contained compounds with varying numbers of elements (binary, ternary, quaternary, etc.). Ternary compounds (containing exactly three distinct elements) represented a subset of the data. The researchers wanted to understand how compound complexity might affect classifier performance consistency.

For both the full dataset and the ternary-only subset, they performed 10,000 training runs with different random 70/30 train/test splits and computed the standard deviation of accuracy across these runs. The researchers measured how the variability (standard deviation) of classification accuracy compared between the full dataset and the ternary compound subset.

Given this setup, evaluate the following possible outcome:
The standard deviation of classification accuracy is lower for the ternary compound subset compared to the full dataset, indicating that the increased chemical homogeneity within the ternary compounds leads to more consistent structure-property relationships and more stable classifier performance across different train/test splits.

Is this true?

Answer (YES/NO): NO